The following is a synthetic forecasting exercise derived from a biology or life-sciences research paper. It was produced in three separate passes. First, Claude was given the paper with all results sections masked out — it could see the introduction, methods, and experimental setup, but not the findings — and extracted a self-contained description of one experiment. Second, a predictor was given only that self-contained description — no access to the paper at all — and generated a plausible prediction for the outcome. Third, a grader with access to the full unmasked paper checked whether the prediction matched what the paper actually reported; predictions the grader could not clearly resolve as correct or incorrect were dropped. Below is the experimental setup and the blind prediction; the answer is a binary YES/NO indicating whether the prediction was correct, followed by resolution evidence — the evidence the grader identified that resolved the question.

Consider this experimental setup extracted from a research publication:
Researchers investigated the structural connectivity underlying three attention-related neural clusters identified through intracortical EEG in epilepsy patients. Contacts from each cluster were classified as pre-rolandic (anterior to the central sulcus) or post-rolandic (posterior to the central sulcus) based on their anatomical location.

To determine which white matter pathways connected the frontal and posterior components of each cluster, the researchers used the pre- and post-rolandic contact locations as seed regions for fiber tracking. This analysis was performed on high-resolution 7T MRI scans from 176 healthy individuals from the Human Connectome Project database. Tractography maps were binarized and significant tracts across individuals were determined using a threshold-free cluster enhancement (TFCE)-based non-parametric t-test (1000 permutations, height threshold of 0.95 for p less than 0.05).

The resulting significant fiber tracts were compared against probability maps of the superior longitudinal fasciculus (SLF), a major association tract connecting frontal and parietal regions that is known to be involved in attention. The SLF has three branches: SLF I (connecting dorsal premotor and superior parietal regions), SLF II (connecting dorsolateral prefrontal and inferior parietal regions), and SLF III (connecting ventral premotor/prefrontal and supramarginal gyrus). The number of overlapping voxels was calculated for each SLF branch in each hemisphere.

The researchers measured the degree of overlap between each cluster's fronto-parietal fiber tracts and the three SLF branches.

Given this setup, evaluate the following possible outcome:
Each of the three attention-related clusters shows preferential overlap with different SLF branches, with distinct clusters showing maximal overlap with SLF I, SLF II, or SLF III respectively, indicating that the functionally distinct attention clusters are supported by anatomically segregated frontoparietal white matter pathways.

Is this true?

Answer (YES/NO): NO